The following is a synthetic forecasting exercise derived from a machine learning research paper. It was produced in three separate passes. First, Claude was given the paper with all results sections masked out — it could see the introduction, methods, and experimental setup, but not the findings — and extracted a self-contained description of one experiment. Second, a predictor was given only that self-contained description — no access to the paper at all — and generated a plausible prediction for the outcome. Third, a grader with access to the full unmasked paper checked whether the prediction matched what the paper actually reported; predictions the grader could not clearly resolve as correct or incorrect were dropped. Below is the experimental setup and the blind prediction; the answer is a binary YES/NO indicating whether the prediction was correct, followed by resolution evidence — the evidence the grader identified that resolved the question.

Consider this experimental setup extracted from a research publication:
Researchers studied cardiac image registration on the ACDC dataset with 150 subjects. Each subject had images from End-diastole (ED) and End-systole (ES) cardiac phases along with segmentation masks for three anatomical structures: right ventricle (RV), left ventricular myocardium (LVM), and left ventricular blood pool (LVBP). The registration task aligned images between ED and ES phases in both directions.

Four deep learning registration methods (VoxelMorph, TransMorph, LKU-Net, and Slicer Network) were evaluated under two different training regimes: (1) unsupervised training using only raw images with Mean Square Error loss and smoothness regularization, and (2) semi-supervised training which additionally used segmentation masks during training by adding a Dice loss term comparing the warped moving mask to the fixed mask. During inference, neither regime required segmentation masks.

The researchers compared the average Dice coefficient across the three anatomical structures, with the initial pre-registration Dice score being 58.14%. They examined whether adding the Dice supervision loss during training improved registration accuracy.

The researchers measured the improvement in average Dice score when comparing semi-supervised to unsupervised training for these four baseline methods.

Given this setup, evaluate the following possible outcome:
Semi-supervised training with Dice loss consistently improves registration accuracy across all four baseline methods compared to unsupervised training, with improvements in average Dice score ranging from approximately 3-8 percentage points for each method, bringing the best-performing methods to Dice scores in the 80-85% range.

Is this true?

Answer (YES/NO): YES